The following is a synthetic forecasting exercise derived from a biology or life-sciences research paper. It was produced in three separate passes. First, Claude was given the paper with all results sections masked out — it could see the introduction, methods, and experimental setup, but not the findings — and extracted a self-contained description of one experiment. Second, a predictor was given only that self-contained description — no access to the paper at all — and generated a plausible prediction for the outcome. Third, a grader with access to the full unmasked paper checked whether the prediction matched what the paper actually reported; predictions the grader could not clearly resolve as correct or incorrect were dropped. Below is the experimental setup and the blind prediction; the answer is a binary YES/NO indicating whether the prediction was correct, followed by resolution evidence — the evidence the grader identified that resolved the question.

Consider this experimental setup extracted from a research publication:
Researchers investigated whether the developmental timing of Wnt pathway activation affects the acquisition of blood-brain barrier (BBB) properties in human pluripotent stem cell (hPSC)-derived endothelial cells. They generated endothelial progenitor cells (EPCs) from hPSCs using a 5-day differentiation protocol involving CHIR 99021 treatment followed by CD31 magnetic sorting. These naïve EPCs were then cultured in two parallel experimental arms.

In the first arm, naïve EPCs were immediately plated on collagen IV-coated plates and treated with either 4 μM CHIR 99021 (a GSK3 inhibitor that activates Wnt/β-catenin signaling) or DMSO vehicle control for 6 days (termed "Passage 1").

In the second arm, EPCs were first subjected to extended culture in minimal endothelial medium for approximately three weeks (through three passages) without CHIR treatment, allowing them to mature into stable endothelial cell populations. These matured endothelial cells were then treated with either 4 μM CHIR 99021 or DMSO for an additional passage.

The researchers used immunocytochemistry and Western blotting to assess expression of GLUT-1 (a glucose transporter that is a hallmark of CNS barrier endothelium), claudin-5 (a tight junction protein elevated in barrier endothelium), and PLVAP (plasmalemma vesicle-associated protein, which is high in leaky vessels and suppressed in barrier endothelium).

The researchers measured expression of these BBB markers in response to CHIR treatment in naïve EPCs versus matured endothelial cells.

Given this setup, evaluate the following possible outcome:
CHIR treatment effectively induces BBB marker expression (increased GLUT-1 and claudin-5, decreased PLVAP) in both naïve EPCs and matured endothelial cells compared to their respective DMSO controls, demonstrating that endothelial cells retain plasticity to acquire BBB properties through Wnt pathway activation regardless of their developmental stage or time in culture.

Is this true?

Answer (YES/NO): NO